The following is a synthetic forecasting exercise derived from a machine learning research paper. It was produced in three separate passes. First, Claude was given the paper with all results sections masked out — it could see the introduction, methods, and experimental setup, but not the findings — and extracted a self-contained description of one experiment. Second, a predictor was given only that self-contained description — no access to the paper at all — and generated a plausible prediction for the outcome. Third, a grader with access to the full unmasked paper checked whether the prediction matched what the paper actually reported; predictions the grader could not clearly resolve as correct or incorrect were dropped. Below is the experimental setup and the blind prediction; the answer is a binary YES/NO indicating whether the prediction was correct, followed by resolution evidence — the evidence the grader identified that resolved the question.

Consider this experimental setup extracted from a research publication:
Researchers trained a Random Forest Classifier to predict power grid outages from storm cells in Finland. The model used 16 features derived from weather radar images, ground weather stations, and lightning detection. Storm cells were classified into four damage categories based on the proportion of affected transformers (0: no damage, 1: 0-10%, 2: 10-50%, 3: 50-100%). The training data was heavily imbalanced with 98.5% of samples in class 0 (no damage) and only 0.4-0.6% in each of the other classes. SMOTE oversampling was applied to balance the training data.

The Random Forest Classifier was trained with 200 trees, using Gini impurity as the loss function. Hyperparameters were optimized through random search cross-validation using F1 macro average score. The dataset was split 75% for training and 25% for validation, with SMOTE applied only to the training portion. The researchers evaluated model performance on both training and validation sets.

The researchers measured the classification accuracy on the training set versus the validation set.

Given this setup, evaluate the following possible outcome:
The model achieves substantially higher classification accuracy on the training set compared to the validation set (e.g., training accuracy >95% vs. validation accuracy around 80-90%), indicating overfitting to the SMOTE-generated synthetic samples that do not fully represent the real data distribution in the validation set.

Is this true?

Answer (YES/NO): YES